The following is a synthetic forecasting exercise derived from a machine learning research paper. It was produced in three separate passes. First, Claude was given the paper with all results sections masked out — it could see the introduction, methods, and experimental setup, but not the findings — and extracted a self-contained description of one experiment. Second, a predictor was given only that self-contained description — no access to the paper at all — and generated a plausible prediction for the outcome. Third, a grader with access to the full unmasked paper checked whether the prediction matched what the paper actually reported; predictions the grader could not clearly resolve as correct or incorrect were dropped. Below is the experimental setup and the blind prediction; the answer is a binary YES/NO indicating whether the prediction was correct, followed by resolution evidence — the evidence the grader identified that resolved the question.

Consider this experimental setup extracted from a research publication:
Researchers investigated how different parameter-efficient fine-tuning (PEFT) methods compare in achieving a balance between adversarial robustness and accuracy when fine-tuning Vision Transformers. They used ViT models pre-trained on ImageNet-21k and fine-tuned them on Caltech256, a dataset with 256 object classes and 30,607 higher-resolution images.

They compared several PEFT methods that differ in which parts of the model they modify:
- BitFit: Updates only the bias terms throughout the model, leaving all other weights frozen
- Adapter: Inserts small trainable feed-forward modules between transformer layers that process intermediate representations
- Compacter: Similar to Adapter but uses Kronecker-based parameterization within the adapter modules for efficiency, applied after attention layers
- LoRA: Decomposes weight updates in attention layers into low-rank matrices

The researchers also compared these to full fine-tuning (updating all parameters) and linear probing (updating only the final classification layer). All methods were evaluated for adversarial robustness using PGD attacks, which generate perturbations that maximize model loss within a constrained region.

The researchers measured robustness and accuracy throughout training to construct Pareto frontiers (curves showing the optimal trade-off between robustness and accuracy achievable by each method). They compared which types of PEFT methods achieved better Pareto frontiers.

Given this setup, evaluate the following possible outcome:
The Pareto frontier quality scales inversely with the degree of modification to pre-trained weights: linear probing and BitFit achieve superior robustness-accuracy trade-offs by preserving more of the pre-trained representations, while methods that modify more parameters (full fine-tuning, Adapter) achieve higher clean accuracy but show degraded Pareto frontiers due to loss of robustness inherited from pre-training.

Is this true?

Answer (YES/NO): NO